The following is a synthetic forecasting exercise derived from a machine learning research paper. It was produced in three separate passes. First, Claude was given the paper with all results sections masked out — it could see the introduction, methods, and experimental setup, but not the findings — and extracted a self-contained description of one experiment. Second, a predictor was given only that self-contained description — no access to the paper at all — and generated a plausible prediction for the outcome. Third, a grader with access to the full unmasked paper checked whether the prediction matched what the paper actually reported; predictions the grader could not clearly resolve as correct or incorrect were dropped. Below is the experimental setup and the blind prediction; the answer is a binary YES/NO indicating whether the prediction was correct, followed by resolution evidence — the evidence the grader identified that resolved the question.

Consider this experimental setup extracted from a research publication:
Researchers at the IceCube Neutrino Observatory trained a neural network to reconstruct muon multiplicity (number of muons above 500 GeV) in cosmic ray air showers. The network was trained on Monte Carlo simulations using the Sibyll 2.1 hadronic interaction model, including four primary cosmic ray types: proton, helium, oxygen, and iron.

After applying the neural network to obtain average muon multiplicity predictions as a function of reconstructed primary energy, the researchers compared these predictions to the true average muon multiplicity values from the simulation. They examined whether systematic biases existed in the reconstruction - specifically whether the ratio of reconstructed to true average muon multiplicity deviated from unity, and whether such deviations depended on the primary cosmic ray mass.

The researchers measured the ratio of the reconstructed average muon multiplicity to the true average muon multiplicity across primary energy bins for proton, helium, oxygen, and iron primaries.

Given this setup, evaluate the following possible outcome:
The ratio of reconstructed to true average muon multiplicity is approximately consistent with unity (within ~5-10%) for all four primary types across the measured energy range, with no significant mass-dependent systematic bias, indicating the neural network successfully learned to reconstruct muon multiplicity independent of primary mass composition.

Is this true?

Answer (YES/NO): NO